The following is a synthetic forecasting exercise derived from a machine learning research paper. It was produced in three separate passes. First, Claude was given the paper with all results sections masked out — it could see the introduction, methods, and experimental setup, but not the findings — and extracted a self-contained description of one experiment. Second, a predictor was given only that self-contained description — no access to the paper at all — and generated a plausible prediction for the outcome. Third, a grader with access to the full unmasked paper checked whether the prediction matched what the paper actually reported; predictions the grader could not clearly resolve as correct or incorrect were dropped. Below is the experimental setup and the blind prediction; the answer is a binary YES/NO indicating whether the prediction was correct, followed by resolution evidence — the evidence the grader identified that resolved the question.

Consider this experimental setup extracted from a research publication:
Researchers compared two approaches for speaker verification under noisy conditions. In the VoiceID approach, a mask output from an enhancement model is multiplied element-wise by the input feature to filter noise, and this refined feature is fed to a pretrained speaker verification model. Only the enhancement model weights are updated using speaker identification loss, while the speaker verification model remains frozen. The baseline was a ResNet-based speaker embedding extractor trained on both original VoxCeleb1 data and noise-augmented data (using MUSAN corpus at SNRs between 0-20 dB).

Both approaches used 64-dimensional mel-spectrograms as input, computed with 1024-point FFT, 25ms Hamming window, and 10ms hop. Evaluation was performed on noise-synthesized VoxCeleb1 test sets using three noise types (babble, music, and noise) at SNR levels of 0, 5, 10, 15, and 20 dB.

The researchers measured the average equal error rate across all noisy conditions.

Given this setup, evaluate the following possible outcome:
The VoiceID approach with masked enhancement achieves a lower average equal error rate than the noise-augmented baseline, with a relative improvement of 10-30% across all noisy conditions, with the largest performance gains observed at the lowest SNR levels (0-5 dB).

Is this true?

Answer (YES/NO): NO